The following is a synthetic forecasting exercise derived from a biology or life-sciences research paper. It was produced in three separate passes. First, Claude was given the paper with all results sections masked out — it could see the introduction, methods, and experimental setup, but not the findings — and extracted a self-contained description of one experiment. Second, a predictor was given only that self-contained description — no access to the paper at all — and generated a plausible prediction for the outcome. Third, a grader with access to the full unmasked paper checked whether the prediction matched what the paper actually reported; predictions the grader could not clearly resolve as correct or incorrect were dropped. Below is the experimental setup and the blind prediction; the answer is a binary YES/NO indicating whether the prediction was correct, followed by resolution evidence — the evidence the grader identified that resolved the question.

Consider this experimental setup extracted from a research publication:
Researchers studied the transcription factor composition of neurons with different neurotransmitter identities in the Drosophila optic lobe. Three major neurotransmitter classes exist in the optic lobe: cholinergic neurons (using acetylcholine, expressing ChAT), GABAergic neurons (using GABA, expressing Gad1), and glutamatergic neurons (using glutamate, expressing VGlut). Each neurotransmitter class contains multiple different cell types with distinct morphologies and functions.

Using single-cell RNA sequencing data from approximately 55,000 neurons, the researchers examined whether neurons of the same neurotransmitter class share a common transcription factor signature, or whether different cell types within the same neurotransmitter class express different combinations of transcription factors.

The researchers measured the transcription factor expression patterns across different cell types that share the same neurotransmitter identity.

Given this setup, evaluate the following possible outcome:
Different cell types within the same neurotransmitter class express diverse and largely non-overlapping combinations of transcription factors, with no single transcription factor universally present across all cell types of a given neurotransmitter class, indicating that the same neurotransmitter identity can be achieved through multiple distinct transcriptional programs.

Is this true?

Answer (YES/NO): YES